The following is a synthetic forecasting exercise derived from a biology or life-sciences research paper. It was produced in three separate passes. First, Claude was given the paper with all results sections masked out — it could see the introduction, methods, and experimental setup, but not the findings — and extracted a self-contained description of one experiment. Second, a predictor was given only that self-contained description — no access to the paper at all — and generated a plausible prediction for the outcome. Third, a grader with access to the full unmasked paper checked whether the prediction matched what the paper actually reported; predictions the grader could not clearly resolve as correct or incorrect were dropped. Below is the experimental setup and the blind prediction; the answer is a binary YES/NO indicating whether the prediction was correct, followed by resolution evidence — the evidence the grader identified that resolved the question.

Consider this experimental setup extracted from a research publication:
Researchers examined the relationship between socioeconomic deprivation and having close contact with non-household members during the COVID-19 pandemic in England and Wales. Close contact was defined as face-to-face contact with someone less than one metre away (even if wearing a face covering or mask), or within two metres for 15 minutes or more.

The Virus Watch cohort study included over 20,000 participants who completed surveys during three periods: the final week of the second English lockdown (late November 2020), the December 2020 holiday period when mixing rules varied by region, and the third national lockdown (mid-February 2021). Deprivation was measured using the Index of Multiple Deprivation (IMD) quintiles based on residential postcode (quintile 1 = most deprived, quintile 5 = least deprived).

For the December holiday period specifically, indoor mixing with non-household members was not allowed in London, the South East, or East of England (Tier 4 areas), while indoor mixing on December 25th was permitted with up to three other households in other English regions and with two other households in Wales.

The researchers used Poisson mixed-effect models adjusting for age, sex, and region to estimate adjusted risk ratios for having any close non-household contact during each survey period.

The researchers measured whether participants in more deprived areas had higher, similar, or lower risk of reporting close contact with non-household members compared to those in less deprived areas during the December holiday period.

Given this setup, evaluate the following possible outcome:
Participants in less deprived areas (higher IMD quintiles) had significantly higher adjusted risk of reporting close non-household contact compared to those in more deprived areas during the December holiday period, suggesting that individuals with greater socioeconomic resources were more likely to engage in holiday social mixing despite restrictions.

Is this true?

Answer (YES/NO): NO